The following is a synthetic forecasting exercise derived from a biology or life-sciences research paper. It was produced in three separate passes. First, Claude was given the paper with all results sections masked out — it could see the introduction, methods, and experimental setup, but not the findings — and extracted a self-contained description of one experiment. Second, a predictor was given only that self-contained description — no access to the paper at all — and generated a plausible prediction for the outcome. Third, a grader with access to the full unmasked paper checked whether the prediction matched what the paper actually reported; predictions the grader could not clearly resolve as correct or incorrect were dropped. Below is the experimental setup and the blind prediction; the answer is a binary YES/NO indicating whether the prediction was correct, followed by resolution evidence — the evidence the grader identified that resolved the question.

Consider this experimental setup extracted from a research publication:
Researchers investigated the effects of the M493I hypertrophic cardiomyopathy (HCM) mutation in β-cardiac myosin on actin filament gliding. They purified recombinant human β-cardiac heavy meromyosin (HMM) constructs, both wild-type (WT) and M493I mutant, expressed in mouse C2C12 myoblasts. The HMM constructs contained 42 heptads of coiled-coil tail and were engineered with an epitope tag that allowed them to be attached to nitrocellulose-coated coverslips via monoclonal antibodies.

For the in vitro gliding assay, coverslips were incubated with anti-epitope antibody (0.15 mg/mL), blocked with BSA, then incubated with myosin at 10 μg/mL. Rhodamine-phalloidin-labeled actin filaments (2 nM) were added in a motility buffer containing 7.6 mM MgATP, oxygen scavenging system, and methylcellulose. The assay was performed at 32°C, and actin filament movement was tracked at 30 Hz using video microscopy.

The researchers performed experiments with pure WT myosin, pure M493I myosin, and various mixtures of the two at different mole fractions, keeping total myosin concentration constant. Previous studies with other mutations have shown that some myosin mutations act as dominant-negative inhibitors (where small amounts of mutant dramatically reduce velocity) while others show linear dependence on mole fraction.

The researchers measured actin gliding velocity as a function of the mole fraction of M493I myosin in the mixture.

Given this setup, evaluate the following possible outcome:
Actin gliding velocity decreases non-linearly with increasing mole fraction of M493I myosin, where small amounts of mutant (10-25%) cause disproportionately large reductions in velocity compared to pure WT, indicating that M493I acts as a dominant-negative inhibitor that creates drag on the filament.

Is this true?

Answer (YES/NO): YES